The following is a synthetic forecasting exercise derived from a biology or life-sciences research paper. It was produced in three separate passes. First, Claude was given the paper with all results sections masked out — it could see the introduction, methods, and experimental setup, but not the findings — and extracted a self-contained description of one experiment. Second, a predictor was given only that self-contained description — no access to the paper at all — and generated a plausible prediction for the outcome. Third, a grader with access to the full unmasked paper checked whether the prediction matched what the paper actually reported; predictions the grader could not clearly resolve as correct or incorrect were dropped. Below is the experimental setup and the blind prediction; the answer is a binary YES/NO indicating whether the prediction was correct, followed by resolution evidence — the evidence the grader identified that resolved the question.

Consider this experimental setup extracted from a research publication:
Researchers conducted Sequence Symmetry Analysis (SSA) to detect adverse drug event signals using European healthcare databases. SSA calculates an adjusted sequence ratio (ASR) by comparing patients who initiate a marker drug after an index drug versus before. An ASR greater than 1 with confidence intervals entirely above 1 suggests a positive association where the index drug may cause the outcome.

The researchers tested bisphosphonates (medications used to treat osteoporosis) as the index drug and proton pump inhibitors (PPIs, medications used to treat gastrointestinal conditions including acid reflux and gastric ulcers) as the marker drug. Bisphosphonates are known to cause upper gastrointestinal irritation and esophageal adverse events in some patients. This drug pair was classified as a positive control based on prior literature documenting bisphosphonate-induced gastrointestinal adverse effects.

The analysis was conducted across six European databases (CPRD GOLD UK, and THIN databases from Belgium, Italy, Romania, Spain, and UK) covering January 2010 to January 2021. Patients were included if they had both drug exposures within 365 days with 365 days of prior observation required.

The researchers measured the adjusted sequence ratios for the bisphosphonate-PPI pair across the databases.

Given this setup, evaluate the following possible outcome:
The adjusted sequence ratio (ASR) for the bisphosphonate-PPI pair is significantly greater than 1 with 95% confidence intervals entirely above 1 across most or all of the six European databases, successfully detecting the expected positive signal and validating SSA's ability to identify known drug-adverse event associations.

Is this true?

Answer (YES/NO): NO